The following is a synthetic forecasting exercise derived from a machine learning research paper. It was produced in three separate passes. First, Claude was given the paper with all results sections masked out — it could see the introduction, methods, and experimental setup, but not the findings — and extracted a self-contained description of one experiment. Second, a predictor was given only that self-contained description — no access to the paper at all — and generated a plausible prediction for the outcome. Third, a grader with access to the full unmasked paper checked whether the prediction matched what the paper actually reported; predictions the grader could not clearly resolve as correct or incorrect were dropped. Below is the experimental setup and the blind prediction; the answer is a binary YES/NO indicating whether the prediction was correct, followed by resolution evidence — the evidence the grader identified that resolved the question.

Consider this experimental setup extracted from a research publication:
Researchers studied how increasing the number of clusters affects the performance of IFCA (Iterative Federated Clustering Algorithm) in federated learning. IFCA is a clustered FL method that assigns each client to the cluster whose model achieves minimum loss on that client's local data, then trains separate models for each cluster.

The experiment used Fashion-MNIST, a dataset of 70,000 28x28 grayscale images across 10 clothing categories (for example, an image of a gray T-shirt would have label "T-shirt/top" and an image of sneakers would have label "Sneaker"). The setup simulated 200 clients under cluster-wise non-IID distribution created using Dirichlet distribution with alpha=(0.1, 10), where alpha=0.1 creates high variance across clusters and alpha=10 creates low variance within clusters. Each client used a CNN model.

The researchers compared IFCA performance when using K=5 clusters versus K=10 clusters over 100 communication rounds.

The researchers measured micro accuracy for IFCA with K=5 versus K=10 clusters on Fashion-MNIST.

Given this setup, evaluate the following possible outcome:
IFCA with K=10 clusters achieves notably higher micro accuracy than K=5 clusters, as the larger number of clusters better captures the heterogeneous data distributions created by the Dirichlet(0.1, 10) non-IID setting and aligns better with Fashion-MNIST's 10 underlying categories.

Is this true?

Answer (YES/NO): NO